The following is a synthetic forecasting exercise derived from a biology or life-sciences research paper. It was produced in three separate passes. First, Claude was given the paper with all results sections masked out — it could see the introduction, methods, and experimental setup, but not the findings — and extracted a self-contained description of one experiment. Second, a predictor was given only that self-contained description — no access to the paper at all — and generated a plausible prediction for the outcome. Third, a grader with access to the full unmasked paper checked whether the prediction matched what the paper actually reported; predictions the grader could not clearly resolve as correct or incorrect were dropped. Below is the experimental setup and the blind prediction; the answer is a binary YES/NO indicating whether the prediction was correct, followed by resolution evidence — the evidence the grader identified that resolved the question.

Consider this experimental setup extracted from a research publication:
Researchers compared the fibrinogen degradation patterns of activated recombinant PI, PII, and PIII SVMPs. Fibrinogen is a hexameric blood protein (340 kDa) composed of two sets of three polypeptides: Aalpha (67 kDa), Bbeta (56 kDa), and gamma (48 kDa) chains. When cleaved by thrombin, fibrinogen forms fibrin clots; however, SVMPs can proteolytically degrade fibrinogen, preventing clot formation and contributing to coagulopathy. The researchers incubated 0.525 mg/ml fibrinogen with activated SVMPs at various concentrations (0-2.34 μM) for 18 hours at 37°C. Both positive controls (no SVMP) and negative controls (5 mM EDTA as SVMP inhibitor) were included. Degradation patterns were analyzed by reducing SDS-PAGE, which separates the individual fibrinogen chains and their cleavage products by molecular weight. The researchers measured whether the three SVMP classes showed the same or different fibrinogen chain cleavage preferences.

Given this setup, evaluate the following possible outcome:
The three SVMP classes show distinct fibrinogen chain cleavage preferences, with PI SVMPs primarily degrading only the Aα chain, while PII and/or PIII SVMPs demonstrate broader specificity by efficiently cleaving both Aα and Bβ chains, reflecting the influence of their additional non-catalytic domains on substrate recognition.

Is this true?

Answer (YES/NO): NO